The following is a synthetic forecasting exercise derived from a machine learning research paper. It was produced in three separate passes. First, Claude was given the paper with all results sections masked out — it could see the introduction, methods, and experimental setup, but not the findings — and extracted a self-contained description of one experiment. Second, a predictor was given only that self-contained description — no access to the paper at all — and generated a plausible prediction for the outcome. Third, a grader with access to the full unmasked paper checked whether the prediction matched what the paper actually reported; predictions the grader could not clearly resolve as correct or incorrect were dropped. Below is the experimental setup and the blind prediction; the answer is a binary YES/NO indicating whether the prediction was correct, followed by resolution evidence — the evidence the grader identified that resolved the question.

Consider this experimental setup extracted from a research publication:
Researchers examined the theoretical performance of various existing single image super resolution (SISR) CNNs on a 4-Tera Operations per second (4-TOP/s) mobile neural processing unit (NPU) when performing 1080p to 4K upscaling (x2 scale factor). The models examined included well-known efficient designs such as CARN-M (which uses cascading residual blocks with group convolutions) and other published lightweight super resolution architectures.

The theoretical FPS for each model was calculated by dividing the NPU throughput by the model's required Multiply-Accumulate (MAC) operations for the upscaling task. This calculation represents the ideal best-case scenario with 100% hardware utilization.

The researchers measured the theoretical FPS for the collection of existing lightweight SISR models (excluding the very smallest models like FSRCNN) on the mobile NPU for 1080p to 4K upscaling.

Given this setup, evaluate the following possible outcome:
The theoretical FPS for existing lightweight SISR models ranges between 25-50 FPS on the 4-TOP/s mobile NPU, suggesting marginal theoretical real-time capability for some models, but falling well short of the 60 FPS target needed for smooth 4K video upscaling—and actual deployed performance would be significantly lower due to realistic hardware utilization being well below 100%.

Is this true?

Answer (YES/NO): NO